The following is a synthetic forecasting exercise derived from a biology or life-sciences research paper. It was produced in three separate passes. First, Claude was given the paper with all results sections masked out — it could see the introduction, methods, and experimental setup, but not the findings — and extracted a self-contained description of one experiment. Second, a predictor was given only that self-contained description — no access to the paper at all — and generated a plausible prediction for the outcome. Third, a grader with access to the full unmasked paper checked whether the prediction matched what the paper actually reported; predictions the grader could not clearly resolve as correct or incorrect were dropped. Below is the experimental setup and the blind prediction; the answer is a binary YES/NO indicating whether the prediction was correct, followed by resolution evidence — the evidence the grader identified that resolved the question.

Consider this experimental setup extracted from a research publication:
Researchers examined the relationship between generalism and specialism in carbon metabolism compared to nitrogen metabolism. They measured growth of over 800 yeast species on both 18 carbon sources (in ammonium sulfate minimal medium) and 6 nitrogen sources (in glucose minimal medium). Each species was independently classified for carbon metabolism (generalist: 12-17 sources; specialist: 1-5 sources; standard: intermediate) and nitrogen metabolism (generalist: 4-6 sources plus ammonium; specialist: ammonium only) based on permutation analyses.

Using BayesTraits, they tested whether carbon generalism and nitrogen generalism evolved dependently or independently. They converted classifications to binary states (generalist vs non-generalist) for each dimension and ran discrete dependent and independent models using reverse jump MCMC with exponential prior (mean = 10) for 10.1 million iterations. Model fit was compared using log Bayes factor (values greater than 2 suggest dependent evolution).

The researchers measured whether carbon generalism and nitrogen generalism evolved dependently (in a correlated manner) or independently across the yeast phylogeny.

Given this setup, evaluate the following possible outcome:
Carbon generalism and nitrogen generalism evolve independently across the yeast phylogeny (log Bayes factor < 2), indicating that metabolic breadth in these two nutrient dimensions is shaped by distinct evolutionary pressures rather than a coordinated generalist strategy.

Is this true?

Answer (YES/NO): NO